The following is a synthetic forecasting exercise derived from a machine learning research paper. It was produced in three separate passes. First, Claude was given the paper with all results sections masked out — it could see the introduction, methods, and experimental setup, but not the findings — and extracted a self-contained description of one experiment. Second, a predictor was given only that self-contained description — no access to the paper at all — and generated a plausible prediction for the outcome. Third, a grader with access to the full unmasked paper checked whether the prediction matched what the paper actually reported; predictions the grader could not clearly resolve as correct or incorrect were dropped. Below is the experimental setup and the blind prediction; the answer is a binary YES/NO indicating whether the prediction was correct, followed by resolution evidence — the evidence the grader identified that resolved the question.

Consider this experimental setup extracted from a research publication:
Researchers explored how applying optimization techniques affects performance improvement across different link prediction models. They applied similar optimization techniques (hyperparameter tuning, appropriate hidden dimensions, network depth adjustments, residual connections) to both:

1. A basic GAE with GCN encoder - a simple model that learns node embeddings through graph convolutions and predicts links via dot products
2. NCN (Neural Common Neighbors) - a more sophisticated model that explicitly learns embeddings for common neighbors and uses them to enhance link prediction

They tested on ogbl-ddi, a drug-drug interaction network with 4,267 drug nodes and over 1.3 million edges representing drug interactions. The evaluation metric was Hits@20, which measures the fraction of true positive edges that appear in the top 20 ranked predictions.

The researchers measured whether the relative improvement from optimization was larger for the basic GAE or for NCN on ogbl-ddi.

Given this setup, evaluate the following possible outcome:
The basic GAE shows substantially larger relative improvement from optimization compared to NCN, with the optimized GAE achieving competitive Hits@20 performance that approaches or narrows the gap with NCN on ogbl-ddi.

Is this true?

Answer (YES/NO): YES